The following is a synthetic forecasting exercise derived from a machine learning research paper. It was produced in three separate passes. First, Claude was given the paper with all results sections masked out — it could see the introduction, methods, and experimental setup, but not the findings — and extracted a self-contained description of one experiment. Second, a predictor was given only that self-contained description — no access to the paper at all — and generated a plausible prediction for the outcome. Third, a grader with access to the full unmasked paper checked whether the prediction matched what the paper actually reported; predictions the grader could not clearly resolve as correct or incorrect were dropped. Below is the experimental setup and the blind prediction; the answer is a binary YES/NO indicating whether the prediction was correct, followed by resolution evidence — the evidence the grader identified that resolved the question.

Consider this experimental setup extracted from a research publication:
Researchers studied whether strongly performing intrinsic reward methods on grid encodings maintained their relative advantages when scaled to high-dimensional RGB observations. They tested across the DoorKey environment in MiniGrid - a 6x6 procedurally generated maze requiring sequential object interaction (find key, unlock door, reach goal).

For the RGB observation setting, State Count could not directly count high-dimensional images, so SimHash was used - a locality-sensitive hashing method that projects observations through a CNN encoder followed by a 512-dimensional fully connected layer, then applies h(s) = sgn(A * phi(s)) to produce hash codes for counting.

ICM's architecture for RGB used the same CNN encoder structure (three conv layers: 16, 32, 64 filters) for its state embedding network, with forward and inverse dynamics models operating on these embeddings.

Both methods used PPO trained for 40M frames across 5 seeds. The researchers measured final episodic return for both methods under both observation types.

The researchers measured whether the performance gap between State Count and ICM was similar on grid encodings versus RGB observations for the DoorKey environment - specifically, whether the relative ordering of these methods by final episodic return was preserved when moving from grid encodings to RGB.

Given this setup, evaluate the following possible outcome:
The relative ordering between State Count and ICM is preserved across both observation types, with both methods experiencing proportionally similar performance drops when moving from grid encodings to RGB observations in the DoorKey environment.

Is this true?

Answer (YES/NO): NO